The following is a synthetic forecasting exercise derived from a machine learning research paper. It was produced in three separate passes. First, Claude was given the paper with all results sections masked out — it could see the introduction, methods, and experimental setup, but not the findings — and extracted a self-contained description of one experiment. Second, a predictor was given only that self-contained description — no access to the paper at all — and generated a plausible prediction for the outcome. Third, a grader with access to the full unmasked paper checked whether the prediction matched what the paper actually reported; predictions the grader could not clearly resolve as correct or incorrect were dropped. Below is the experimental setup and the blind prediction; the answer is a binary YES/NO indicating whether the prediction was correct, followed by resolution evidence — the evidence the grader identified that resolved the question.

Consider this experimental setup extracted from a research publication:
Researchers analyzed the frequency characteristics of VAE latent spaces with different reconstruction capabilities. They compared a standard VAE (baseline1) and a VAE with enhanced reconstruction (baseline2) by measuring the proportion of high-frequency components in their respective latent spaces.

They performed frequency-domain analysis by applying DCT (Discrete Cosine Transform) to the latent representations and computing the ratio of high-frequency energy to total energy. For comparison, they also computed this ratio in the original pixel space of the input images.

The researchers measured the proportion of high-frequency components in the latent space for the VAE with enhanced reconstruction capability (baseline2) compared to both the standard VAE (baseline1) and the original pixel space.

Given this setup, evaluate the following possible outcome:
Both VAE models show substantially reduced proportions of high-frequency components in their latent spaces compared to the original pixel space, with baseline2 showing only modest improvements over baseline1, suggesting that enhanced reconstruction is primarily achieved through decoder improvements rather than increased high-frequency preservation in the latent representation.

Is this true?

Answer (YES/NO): NO